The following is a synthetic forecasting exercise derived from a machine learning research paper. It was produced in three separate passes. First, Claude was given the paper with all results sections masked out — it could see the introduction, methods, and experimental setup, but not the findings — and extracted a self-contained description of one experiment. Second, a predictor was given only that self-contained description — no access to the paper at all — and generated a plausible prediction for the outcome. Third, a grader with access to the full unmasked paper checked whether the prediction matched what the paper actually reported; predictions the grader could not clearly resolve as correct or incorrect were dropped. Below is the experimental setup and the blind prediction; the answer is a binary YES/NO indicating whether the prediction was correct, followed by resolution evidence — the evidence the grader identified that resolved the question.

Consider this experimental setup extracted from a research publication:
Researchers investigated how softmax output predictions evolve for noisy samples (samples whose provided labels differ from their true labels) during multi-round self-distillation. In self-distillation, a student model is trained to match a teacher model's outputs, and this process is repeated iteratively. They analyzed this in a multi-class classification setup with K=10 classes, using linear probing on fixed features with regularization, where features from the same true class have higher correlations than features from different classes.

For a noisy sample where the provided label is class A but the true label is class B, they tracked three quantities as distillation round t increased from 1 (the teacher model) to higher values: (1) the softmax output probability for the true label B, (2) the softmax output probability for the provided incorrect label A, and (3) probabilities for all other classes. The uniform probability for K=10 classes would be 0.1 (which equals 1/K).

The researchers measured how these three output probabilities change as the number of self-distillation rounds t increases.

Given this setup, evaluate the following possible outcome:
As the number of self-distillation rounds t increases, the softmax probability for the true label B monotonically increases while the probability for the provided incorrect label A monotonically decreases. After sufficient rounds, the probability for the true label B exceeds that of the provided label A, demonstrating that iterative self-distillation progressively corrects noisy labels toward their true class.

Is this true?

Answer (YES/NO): NO